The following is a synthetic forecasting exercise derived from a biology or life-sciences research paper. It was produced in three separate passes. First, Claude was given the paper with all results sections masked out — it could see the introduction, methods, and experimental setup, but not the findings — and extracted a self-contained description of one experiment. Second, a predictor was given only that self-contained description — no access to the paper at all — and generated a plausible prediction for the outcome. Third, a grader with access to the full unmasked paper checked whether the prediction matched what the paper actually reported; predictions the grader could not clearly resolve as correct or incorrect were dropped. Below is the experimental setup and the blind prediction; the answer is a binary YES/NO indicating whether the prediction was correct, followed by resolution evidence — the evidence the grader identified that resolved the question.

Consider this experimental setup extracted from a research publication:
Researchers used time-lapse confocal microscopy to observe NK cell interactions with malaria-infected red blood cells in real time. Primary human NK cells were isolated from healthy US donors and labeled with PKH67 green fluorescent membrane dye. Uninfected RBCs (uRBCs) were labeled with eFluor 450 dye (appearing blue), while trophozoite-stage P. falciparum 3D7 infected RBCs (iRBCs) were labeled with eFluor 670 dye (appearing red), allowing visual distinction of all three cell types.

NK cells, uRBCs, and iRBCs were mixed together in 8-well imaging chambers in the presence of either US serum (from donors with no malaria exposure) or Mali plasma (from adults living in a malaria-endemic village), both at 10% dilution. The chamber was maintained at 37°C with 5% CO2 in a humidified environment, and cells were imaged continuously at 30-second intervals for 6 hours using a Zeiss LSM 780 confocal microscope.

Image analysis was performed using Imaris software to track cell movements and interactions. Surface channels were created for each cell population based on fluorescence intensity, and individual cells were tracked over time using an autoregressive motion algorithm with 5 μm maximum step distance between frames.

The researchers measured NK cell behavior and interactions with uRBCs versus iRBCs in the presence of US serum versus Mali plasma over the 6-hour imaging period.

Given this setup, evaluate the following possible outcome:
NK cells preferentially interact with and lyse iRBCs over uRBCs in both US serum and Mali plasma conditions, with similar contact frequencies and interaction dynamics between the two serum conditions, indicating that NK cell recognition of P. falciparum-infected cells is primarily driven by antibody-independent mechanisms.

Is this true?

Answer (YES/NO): NO